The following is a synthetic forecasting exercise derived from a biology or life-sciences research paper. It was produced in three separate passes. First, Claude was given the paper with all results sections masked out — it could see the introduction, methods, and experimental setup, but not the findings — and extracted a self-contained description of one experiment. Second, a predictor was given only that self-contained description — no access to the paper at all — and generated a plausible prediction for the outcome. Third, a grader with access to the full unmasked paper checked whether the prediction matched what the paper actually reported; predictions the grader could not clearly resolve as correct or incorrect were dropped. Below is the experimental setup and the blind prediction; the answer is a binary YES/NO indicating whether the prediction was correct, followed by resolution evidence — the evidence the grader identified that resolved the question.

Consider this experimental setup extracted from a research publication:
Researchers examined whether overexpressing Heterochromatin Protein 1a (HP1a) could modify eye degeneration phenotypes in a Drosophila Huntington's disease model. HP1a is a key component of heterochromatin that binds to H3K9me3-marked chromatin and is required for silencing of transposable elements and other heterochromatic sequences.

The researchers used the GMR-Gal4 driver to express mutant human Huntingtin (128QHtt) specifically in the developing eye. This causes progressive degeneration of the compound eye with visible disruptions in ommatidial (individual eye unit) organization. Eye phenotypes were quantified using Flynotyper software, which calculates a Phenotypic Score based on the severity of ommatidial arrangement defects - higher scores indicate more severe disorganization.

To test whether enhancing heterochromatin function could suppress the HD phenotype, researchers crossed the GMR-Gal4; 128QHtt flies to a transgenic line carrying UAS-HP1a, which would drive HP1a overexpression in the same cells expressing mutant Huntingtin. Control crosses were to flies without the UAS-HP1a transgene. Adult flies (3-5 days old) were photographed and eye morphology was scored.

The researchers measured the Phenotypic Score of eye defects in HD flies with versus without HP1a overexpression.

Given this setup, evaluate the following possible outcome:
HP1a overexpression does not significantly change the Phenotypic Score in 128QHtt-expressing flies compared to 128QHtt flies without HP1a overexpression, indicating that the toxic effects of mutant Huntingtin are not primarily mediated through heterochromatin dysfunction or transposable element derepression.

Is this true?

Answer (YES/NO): NO